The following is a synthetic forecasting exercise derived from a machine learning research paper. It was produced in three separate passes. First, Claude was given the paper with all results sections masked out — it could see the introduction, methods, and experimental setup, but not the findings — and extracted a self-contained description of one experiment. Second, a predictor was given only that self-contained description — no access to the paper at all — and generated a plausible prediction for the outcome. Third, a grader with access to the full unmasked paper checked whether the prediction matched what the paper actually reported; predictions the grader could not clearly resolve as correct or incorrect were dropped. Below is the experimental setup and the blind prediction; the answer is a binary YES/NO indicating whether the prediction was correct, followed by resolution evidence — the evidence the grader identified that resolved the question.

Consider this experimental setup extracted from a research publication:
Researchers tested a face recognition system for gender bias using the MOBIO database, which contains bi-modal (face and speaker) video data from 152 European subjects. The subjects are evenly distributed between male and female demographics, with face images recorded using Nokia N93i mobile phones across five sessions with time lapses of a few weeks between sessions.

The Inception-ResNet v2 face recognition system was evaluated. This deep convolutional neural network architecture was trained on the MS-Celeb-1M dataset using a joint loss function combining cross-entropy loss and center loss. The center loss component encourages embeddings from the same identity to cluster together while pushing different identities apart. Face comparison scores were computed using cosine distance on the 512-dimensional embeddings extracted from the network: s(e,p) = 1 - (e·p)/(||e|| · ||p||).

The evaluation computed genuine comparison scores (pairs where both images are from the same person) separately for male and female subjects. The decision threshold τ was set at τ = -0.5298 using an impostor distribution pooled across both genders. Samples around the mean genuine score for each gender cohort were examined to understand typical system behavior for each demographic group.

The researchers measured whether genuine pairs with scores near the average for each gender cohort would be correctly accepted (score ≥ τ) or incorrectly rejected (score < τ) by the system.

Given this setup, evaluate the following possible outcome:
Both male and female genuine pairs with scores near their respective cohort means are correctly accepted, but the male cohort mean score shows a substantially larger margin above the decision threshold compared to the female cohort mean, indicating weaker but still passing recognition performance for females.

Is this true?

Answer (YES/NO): NO